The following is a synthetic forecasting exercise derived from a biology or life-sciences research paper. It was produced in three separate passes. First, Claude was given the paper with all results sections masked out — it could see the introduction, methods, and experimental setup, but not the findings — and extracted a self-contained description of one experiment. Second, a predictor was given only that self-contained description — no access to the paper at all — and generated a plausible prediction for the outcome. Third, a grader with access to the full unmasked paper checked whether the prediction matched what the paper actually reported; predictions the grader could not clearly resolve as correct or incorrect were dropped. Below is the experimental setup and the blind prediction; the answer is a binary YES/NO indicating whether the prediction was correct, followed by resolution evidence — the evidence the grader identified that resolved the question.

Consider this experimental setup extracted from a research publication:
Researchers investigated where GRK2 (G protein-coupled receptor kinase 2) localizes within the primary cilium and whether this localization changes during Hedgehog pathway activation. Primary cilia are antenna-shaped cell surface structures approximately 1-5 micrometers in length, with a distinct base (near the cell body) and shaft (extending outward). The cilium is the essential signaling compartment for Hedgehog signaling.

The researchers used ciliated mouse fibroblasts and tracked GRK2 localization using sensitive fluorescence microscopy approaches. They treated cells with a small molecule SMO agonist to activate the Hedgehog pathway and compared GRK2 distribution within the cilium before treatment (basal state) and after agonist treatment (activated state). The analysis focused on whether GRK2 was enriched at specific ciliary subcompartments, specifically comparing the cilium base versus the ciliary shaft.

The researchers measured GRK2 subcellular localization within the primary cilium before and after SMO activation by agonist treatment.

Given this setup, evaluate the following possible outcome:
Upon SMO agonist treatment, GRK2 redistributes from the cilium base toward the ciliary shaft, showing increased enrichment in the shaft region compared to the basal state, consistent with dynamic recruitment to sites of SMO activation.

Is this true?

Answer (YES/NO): YES